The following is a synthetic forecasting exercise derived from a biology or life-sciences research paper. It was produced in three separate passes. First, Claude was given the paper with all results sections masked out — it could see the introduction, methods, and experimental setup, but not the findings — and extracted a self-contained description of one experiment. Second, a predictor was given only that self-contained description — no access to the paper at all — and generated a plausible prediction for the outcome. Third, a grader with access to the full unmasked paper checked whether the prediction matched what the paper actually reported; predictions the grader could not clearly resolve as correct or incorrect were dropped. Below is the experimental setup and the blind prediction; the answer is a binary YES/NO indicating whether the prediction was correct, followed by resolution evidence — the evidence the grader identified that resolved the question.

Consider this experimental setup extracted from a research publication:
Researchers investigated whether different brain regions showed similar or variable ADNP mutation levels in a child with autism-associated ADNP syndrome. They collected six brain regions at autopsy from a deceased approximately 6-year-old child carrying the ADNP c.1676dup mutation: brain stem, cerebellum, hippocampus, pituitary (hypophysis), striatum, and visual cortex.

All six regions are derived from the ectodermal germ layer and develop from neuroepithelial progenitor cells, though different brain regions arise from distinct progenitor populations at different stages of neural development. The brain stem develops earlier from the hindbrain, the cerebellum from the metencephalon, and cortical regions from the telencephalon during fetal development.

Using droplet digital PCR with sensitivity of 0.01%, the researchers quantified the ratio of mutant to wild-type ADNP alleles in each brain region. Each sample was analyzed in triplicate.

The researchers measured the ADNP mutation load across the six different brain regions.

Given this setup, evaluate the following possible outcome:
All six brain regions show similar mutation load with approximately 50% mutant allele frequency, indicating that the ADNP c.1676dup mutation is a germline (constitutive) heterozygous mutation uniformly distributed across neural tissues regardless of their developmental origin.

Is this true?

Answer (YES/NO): NO